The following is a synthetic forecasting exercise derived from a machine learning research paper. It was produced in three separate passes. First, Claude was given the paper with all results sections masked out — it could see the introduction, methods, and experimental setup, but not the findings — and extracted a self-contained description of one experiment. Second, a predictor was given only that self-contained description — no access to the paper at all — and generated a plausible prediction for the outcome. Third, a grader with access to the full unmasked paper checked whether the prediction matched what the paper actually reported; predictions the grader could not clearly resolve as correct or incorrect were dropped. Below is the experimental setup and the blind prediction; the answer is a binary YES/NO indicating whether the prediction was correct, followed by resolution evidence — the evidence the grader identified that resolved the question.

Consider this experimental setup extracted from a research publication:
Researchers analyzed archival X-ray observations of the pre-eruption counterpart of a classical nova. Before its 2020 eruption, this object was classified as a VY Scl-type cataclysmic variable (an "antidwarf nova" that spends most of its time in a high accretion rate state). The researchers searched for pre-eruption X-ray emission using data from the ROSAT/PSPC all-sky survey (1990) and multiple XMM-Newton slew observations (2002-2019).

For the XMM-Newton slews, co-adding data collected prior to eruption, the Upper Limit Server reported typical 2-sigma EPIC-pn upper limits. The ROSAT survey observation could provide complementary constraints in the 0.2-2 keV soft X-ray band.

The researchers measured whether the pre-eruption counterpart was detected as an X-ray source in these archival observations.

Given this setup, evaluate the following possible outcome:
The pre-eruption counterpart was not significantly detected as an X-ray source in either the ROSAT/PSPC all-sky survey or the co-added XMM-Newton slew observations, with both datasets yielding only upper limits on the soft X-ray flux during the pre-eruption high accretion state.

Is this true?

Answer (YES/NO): YES